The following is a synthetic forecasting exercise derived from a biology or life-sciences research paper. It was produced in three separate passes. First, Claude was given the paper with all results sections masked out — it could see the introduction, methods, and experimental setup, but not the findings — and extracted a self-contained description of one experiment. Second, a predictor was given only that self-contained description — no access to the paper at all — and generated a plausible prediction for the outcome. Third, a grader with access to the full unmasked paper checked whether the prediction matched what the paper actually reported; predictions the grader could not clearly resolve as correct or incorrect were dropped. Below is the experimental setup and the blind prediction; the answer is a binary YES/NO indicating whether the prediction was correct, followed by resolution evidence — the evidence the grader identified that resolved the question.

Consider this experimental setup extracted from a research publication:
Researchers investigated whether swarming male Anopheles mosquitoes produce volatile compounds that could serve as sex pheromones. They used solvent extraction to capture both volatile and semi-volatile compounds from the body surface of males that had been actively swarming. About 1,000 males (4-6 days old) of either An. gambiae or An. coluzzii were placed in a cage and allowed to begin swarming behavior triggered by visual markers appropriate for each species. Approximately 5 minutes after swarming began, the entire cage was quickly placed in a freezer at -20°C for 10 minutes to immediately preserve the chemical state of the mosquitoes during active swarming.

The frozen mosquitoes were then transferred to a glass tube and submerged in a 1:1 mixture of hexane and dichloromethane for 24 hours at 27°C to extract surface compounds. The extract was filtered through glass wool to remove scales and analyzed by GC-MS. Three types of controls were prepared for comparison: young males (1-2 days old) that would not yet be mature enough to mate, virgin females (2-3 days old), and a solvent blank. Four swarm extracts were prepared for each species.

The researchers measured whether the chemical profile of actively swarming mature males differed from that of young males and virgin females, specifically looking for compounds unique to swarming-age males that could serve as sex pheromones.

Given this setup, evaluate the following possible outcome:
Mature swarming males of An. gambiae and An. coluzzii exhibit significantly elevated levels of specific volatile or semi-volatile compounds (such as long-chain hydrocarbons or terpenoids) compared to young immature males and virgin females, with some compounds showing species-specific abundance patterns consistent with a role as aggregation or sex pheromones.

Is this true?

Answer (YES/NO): NO